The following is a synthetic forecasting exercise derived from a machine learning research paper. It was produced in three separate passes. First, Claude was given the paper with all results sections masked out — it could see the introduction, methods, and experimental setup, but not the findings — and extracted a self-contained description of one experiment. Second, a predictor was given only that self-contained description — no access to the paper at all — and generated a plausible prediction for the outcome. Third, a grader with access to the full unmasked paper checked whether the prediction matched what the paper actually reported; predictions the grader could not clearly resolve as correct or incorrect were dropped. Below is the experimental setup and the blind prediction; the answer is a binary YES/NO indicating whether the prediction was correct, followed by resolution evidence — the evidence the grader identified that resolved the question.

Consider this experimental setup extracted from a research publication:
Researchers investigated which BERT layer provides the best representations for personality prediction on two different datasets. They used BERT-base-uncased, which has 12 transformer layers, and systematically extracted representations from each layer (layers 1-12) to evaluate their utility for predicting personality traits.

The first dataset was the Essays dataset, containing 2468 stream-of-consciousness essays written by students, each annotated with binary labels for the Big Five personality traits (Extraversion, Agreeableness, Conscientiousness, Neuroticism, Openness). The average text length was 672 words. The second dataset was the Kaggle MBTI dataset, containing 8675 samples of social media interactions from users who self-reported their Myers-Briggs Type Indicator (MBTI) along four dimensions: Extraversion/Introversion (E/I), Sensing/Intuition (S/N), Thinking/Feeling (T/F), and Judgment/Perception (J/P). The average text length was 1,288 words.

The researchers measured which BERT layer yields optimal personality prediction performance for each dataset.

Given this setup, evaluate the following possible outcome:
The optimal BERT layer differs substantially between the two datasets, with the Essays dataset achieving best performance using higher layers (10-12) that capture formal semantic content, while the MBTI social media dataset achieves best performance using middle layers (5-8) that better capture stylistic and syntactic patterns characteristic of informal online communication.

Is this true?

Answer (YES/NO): NO